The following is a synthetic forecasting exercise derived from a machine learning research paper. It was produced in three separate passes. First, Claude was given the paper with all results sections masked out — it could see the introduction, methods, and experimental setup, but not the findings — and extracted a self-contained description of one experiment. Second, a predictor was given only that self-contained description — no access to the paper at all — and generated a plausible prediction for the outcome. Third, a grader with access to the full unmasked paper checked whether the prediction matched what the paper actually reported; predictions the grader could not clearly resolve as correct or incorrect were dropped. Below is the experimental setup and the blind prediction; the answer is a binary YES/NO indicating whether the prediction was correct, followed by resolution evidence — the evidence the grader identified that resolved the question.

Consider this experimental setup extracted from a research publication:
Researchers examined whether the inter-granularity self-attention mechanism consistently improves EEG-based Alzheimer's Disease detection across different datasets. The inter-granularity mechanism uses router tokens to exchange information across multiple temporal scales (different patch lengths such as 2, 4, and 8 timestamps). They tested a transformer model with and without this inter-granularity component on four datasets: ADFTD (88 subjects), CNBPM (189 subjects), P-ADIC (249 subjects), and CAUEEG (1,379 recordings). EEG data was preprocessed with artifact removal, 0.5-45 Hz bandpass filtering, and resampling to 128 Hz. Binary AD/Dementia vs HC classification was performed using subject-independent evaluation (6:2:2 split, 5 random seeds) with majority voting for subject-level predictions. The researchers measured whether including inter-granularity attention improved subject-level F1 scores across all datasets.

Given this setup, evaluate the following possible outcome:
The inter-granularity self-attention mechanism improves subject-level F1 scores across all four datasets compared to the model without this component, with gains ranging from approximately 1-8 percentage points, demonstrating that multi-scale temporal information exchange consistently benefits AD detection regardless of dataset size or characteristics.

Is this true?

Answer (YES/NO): NO